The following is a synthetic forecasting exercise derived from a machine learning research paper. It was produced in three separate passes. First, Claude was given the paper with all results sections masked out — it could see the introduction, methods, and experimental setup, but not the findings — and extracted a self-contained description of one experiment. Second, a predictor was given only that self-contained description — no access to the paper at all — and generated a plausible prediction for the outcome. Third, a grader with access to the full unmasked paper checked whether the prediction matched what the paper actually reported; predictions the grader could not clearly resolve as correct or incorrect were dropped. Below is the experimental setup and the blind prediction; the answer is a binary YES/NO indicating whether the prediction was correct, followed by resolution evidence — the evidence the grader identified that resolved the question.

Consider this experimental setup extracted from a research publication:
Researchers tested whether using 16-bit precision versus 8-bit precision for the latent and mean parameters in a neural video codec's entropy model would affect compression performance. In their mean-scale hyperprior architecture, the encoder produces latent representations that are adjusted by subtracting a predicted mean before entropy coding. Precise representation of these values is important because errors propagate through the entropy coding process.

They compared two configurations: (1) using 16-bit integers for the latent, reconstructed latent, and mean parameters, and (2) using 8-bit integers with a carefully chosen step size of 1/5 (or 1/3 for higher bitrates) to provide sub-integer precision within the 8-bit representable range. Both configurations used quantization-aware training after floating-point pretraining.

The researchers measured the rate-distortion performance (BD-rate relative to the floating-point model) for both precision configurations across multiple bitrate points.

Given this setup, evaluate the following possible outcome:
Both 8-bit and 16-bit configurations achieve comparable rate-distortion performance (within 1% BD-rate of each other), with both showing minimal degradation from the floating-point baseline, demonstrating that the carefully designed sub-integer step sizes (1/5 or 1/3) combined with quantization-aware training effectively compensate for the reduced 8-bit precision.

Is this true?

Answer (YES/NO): NO